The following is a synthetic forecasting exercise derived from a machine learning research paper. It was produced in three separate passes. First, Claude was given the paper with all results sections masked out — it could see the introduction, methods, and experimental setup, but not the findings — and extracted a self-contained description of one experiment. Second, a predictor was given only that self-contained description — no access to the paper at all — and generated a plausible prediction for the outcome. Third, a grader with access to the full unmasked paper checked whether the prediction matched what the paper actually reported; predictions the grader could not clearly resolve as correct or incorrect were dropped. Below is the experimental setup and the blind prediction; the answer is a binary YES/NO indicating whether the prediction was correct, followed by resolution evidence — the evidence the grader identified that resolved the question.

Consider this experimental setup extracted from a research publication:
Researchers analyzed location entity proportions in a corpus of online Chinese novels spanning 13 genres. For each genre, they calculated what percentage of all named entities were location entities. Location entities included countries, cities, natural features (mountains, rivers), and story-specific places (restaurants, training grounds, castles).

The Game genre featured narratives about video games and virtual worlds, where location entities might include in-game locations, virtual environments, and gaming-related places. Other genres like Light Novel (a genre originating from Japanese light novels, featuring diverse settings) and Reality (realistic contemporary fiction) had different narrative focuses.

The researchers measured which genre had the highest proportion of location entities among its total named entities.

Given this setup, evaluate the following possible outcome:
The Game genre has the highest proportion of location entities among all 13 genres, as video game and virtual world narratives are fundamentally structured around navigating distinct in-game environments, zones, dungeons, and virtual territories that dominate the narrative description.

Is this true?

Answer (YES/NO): YES